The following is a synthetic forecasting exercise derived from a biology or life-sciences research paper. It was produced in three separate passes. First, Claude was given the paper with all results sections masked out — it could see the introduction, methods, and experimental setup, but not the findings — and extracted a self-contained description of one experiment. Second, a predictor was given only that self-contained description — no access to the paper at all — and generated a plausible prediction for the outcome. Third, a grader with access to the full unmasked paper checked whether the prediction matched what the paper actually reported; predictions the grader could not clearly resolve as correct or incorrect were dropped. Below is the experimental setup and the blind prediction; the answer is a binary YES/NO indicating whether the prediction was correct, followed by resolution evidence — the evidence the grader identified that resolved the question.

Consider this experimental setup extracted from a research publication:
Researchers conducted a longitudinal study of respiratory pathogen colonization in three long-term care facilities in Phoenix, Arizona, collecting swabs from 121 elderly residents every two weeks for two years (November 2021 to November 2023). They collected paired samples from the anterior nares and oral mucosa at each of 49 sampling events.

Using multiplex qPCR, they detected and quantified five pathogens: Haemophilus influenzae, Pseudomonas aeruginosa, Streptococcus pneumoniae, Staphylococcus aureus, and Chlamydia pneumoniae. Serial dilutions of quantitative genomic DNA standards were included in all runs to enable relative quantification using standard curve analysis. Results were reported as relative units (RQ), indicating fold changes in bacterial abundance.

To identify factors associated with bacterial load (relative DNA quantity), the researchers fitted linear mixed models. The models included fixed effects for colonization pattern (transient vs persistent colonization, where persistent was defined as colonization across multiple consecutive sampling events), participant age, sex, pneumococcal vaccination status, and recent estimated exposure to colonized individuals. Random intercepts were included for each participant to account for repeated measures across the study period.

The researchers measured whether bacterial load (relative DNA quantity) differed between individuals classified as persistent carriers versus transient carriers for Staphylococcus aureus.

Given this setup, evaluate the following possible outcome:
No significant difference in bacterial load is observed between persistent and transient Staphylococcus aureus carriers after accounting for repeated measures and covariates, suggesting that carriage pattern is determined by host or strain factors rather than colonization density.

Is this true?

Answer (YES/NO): NO